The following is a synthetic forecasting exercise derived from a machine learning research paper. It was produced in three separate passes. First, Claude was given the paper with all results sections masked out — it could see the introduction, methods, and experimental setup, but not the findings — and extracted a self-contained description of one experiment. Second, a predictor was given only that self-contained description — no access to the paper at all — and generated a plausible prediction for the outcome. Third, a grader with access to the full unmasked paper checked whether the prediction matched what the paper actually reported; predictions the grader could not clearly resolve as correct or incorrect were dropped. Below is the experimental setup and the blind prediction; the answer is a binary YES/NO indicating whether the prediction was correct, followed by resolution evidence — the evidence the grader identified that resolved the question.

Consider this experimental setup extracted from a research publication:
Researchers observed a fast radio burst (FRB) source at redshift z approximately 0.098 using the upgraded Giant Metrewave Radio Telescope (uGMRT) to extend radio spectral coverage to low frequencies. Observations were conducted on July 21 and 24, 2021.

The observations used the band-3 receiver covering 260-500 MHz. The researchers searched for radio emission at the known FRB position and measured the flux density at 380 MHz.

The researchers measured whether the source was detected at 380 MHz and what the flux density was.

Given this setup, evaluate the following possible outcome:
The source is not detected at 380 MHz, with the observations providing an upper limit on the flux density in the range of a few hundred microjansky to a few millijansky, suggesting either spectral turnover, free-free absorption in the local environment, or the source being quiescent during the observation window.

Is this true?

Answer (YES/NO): NO